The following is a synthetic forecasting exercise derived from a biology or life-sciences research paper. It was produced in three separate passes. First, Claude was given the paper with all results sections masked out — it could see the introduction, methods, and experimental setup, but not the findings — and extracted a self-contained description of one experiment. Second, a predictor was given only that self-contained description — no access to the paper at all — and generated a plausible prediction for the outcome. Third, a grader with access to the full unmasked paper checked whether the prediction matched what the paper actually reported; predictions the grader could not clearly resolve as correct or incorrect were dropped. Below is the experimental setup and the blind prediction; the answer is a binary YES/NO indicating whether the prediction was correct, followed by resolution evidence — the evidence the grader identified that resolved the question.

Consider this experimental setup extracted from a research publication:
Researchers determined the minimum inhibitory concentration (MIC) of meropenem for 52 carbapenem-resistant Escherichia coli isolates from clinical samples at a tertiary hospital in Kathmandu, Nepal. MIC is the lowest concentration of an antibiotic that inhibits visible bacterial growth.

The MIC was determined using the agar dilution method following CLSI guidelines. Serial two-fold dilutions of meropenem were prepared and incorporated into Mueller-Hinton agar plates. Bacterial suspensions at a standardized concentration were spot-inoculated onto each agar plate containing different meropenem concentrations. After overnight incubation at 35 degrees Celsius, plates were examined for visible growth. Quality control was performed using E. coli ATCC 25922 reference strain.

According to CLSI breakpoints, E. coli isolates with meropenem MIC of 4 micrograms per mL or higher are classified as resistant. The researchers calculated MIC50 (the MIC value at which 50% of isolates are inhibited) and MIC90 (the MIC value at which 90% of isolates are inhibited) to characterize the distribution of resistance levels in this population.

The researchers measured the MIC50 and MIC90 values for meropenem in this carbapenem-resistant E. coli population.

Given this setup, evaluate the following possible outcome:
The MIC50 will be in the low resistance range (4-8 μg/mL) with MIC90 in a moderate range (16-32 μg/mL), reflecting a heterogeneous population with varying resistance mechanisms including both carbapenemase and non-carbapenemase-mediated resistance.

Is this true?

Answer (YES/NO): NO